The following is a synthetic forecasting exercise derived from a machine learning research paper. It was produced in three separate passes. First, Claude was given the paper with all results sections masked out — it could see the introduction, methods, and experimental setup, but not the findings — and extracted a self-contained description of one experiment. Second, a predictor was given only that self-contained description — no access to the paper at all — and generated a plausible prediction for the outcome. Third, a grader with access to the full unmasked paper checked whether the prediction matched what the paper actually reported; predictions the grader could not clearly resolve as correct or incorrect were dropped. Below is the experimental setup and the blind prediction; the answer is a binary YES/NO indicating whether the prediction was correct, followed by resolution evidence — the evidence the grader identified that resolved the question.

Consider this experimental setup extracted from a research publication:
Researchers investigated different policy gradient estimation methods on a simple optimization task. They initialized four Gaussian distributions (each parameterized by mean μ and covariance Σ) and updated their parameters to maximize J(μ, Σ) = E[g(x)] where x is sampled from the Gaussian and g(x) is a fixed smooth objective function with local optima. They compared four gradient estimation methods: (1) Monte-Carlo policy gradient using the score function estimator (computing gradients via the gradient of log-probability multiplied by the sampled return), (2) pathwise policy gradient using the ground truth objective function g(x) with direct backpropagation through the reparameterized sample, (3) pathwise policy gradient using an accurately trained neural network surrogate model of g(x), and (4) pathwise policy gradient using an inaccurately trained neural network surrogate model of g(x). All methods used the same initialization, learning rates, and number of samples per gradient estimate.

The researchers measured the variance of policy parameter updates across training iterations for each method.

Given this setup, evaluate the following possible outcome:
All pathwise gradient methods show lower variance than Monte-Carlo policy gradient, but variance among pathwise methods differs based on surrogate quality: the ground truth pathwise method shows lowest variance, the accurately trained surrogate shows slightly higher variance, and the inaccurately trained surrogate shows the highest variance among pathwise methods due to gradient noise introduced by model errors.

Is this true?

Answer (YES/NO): NO